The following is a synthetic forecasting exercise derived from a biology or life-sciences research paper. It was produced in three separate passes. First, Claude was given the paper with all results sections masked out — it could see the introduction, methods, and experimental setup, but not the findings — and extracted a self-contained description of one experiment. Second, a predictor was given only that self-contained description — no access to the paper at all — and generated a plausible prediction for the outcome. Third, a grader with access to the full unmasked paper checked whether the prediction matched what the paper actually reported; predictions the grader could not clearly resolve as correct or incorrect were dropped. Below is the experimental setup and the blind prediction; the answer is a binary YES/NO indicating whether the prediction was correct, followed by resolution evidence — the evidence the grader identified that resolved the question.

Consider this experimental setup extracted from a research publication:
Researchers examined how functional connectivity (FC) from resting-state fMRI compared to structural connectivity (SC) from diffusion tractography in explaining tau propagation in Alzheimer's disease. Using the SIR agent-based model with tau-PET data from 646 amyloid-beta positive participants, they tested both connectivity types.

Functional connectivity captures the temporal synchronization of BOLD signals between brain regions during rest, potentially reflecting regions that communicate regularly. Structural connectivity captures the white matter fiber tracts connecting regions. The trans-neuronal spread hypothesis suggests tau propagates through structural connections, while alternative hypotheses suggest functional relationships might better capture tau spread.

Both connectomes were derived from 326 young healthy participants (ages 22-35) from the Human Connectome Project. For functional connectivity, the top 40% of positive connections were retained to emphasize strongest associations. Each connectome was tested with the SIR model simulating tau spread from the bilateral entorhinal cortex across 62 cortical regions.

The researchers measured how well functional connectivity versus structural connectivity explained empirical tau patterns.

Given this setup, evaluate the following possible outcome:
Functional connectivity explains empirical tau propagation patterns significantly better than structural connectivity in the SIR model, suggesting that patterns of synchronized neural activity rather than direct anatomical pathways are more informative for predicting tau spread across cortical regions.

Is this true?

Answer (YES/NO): NO